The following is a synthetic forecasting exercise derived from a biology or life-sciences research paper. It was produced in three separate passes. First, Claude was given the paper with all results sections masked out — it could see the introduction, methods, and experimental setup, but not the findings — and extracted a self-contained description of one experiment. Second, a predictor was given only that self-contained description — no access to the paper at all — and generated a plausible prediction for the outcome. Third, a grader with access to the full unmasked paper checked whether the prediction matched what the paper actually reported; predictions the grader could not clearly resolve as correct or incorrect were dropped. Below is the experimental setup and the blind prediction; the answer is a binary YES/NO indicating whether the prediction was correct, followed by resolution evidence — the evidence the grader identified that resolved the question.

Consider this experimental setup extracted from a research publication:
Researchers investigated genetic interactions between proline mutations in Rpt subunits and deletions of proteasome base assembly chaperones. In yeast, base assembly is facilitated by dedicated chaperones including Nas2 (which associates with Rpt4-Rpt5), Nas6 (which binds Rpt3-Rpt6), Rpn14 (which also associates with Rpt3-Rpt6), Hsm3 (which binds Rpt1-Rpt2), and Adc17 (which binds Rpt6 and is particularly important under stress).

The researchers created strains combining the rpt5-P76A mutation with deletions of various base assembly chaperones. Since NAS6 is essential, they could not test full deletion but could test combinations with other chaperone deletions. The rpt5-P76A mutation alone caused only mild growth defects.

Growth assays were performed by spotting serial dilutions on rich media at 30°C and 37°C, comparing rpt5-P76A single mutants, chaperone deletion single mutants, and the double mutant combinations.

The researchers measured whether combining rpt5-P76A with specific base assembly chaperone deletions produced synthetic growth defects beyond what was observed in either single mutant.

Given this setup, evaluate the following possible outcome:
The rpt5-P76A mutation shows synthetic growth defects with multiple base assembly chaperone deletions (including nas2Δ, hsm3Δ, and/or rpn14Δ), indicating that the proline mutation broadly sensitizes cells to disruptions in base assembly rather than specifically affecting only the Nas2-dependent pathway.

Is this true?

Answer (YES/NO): NO